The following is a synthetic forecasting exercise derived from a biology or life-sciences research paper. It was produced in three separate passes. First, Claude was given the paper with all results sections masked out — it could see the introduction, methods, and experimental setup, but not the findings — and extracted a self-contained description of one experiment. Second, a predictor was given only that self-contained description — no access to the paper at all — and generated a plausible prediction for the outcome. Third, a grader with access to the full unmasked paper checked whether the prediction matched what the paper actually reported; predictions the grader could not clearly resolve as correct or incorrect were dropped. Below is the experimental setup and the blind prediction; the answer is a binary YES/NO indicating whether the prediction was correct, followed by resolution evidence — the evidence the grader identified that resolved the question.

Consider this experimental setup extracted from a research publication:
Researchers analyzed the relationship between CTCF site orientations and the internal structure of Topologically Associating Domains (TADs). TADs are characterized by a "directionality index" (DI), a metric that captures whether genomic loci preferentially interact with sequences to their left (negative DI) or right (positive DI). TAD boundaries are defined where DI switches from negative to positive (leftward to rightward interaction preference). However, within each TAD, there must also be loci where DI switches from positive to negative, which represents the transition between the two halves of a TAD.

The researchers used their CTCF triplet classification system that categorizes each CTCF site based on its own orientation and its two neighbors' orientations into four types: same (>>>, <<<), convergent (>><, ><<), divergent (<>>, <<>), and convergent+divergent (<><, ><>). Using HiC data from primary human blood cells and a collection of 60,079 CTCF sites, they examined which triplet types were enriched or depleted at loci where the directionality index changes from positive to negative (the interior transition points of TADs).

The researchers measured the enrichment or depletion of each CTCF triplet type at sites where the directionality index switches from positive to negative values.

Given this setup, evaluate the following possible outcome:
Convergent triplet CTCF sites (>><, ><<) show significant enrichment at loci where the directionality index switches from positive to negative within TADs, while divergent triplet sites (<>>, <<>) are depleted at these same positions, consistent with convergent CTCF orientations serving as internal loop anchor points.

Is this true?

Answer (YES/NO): YES